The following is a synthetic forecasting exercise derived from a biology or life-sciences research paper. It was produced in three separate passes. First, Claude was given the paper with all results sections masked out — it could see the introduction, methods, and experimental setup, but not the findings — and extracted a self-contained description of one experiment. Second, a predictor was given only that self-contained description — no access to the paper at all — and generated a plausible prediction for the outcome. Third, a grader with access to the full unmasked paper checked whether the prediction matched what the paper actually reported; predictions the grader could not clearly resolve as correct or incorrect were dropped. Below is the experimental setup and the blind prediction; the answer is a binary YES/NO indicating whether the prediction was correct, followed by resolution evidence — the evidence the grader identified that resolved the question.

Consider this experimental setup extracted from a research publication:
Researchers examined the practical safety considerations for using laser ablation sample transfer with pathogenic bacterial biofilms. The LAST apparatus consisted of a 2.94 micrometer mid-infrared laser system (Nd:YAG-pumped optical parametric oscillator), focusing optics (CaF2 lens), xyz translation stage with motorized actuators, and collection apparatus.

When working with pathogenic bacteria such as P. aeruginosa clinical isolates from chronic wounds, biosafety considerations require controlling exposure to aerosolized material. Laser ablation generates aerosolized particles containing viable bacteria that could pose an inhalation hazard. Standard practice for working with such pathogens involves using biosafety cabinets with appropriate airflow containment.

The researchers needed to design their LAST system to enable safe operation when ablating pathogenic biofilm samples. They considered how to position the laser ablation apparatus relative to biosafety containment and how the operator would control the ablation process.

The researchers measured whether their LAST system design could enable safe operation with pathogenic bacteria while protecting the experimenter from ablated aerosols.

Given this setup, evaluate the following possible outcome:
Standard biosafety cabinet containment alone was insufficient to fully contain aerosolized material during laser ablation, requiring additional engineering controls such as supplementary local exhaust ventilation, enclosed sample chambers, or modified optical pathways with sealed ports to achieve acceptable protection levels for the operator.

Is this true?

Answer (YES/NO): NO